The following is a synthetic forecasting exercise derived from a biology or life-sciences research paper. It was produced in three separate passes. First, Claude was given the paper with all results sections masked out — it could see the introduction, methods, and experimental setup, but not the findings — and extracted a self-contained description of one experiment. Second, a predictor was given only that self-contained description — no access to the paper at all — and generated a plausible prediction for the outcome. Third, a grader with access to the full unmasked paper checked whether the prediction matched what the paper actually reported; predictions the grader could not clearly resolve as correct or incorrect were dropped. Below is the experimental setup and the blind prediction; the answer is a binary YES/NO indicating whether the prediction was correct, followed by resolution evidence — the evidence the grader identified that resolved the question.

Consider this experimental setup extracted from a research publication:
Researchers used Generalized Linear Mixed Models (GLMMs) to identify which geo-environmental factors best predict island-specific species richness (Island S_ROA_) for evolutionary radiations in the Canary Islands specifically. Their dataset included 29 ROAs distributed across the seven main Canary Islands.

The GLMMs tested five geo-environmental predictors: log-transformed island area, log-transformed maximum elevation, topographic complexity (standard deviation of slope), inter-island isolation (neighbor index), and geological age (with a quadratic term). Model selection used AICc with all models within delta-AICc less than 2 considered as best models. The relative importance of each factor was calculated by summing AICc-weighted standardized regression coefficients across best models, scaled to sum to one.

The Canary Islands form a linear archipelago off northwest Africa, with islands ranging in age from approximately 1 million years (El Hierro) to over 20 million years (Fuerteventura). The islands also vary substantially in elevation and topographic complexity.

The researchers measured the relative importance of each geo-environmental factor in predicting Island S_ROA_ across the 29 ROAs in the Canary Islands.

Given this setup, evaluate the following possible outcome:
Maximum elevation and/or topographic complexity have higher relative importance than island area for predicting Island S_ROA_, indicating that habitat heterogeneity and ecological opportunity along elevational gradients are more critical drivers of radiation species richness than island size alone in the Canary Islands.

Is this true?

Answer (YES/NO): NO